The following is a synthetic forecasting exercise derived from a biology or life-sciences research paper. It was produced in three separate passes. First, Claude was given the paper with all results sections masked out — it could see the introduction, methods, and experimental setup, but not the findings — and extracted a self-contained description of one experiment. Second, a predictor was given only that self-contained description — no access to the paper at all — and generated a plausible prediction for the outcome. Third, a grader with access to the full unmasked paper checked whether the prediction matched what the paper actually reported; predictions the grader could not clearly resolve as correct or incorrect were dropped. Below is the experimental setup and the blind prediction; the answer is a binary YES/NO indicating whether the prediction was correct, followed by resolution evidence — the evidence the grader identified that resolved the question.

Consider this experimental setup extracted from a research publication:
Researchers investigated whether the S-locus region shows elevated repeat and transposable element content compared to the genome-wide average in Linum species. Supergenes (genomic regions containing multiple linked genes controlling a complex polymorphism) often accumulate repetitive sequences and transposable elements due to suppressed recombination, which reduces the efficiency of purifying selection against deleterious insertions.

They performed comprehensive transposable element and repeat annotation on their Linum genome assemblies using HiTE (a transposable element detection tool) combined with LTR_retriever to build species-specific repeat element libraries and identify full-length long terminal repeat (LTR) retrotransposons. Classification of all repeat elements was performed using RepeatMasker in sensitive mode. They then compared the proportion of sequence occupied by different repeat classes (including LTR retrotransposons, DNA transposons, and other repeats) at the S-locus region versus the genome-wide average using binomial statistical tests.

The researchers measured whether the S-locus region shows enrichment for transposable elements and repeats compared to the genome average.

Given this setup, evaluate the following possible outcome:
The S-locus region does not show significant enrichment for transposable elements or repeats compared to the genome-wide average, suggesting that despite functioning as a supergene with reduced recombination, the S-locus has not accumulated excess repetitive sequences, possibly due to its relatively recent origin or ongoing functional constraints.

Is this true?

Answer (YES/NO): NO